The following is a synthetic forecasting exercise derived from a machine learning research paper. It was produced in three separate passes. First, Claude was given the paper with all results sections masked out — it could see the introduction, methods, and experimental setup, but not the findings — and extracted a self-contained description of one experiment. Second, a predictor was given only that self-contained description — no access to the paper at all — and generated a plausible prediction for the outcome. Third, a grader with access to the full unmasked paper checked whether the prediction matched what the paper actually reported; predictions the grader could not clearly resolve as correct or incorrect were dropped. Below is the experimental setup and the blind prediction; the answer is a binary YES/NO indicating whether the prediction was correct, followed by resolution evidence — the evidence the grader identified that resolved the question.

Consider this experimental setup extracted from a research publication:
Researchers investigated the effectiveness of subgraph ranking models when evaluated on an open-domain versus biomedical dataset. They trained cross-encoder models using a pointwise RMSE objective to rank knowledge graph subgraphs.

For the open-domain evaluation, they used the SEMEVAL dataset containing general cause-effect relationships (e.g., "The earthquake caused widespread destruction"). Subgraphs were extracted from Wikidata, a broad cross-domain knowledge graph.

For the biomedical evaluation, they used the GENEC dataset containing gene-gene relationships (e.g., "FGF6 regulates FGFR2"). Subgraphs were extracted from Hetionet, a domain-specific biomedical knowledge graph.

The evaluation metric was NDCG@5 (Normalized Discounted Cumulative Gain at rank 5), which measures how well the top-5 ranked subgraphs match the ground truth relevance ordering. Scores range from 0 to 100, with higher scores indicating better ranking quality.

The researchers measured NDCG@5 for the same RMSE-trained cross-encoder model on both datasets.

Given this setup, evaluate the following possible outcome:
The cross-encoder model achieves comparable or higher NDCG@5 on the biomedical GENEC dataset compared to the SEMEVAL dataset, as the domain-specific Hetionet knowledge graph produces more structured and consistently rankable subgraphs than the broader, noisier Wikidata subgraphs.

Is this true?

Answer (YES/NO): NO